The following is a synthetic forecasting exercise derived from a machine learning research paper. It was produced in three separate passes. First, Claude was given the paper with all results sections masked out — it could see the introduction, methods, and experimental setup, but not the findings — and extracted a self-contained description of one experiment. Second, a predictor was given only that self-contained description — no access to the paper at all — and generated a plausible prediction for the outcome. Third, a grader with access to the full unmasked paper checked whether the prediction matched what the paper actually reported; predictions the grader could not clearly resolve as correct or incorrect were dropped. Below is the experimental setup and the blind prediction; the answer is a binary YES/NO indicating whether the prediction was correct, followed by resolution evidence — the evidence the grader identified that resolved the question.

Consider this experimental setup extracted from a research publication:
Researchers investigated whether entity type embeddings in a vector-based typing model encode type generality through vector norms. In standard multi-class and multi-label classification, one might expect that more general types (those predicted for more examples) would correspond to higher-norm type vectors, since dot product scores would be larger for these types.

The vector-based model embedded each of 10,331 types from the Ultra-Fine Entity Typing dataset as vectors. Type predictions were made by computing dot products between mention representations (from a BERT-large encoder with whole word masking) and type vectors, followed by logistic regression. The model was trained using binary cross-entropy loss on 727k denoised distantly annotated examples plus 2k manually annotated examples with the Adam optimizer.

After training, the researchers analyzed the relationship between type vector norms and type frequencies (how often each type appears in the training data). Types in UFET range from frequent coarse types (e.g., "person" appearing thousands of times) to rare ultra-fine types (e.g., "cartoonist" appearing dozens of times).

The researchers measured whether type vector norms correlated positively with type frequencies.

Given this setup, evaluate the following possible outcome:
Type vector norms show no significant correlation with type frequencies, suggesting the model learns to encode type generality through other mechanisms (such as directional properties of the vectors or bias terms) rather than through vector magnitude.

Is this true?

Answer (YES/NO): YES